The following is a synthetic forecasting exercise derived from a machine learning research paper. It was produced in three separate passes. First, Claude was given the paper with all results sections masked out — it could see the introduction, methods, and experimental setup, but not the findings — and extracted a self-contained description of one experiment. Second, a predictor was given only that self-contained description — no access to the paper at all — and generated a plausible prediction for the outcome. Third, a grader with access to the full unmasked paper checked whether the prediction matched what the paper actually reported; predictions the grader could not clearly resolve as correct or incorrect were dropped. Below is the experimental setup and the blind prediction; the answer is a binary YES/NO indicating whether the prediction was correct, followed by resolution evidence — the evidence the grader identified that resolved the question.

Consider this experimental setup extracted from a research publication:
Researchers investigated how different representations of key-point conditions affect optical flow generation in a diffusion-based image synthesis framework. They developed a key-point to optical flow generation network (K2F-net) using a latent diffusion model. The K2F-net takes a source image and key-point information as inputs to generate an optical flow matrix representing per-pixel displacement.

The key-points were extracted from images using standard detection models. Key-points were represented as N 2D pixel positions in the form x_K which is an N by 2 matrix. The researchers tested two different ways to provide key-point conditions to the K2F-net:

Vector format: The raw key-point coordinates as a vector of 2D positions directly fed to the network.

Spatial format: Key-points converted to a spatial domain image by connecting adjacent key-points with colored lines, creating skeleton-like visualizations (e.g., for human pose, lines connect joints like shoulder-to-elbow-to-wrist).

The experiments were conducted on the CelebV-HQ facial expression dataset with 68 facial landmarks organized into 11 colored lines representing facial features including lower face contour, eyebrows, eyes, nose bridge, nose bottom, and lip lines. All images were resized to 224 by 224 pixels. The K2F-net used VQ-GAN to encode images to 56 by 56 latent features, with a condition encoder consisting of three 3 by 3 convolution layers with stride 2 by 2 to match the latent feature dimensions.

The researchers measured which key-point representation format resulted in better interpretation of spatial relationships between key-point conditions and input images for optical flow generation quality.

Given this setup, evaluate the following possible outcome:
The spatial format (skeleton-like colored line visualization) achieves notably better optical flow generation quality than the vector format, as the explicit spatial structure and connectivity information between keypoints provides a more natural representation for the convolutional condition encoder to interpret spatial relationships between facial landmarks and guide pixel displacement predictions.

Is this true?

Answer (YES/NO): YES